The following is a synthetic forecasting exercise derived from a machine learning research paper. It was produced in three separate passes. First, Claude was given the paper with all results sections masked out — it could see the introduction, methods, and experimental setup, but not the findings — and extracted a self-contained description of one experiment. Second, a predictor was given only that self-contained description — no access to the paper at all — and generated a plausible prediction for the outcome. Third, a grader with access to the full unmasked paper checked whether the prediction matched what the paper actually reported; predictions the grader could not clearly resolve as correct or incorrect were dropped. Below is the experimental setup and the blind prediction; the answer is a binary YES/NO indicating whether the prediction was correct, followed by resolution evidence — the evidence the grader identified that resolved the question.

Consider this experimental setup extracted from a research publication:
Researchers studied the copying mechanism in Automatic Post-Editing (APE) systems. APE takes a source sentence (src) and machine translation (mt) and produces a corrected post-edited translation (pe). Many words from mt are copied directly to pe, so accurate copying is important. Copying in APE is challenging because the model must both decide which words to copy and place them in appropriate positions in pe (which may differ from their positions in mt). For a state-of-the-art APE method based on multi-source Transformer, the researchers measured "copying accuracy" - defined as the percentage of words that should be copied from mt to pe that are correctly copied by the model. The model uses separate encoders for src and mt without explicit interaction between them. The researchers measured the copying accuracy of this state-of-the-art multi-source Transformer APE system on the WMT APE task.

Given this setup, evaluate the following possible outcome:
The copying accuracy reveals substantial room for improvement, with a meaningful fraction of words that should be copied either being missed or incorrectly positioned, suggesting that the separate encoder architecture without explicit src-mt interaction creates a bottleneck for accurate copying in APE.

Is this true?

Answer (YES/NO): YES